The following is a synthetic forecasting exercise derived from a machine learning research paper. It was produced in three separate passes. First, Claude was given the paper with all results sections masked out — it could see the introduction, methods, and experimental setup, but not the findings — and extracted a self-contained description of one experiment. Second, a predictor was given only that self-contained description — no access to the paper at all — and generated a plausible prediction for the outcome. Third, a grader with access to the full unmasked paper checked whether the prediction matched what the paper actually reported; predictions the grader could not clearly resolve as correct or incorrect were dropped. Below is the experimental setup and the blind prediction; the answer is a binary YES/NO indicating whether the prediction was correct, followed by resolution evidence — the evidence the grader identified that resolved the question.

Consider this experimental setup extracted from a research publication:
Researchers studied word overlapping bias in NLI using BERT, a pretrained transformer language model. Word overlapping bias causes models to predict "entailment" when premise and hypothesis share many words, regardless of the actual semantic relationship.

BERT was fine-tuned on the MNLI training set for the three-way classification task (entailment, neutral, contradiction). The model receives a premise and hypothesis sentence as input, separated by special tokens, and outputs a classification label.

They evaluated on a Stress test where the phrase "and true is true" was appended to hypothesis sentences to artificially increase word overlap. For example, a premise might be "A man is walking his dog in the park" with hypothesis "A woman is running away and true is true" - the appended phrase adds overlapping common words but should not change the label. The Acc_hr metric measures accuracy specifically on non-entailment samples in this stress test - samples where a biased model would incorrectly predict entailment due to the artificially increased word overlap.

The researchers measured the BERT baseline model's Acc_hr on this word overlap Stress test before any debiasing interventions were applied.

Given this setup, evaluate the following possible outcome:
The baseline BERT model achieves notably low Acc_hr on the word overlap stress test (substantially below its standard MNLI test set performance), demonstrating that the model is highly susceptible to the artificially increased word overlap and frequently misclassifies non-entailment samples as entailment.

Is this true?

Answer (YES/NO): YES